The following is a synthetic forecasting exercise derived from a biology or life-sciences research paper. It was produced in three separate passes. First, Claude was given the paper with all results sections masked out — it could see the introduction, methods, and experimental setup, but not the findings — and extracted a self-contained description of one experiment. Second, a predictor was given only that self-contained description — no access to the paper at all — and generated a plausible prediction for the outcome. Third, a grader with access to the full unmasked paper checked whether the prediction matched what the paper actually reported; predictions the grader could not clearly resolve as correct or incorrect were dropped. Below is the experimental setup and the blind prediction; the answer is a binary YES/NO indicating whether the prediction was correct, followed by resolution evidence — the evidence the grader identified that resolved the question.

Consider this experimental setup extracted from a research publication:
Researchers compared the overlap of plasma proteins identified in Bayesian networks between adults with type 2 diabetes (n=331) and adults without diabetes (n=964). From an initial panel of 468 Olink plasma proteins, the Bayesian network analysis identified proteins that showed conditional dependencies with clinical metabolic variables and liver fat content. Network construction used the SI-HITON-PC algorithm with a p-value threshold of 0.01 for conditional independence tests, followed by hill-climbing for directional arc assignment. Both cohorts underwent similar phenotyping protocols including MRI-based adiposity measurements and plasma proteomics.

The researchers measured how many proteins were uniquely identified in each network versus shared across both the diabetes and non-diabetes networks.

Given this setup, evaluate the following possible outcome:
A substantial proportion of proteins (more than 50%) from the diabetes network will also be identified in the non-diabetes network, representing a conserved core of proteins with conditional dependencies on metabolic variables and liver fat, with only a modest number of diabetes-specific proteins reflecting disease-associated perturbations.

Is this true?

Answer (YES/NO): YES